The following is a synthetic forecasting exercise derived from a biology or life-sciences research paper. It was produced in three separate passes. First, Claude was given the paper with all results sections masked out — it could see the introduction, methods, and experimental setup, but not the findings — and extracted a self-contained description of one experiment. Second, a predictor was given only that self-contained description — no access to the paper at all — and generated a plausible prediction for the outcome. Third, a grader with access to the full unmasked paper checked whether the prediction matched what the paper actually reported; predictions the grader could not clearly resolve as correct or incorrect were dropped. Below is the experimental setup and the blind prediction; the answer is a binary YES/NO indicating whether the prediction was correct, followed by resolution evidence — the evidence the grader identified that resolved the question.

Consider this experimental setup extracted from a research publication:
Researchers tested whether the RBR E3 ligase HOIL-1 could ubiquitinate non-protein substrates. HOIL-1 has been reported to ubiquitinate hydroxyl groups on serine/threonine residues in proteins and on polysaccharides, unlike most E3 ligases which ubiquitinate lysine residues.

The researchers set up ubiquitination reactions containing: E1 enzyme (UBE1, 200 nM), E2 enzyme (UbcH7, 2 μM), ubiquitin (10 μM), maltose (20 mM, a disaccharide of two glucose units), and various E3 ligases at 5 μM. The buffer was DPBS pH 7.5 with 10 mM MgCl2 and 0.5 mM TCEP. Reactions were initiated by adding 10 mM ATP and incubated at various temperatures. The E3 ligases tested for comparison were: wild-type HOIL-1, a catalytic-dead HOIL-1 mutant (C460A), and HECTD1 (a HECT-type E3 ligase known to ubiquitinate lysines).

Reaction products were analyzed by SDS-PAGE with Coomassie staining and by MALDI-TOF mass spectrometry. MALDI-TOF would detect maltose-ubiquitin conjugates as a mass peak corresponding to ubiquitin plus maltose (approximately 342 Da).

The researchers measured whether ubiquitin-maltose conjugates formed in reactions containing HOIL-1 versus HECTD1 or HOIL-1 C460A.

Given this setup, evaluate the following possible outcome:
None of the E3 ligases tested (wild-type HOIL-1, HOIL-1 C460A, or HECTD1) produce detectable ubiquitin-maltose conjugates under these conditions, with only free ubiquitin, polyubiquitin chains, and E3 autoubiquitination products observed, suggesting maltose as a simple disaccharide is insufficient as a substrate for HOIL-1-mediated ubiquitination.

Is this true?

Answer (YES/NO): NO